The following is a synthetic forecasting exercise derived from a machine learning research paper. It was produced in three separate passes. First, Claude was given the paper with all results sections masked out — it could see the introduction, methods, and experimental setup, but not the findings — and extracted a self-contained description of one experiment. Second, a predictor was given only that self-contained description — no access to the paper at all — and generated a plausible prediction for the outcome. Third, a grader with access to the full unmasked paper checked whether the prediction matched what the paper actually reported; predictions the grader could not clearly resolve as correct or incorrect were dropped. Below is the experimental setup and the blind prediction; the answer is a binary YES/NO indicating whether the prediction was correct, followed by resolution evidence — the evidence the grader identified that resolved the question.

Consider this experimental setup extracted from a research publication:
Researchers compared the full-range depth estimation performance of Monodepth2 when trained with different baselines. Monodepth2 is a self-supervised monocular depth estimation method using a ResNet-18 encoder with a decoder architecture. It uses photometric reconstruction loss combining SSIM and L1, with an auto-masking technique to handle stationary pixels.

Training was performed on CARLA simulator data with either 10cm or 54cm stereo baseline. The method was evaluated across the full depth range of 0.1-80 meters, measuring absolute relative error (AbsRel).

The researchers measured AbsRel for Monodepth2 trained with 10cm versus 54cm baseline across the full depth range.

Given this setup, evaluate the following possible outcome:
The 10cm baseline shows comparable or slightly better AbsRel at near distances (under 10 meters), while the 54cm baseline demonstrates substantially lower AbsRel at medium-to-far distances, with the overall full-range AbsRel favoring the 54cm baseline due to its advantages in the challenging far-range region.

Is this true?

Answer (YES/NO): NO